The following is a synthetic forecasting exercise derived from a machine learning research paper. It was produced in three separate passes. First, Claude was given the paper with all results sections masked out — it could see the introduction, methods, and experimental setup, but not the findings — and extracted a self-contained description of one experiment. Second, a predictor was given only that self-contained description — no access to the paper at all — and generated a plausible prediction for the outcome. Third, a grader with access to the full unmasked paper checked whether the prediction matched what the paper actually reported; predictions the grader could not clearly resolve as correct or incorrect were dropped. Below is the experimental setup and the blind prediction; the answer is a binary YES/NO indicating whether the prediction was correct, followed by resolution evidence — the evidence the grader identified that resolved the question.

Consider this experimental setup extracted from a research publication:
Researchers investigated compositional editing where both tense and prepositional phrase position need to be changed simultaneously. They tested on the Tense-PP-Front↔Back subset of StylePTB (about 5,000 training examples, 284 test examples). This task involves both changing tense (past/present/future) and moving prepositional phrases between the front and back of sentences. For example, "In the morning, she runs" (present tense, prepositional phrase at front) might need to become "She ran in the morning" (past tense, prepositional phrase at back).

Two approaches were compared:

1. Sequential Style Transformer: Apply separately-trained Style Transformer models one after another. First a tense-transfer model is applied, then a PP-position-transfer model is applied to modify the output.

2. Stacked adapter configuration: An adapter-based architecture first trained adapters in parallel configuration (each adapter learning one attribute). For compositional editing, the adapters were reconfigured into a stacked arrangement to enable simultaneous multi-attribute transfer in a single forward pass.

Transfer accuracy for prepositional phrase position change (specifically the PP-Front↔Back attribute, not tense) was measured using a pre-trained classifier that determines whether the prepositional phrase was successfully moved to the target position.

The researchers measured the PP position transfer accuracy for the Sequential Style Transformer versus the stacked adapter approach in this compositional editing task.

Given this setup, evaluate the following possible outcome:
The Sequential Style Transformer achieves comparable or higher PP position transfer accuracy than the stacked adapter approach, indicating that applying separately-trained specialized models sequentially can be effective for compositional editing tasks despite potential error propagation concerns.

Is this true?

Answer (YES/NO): YES